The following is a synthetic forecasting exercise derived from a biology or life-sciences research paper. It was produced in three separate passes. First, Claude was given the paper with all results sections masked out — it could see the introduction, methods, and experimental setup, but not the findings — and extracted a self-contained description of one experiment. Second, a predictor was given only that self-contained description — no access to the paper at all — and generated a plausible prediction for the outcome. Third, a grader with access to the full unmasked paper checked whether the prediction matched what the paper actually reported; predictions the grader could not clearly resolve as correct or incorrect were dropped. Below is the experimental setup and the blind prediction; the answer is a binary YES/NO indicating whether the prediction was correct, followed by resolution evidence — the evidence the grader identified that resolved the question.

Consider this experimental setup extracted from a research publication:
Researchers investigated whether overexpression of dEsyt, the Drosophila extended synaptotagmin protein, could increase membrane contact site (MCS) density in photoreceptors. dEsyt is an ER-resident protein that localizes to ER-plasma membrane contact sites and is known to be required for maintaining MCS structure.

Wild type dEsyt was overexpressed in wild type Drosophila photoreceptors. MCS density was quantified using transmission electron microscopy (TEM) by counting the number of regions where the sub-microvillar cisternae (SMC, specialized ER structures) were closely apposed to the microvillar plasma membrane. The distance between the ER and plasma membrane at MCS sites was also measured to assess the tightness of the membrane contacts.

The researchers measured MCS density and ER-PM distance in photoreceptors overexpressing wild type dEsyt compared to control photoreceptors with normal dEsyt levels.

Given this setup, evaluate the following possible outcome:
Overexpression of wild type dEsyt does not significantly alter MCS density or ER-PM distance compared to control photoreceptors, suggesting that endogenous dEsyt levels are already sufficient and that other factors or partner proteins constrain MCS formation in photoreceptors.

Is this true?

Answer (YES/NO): NO